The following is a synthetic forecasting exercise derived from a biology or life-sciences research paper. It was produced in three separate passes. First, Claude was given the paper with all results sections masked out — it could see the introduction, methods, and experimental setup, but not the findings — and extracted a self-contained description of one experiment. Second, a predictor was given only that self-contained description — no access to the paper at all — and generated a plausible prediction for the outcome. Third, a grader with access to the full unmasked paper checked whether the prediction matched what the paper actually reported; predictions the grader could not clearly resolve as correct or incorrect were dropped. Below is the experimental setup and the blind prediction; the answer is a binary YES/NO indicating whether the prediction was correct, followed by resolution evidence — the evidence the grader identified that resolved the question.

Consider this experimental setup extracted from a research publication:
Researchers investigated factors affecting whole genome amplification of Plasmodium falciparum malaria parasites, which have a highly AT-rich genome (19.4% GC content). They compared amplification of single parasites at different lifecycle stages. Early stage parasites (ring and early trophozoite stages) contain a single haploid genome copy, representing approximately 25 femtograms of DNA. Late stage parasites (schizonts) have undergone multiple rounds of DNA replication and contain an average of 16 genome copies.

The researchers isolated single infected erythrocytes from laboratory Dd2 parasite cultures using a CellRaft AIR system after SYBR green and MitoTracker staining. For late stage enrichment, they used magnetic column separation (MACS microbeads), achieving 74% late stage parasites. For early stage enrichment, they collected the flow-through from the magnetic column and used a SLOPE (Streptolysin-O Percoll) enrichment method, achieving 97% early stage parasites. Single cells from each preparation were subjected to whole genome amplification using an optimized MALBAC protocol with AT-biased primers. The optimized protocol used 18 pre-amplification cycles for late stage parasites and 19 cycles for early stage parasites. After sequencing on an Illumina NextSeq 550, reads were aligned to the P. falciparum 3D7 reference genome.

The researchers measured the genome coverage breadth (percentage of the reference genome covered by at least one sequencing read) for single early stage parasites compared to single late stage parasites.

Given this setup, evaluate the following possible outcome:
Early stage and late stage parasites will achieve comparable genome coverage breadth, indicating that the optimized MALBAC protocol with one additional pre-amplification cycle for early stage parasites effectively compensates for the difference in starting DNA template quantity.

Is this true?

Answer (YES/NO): YES